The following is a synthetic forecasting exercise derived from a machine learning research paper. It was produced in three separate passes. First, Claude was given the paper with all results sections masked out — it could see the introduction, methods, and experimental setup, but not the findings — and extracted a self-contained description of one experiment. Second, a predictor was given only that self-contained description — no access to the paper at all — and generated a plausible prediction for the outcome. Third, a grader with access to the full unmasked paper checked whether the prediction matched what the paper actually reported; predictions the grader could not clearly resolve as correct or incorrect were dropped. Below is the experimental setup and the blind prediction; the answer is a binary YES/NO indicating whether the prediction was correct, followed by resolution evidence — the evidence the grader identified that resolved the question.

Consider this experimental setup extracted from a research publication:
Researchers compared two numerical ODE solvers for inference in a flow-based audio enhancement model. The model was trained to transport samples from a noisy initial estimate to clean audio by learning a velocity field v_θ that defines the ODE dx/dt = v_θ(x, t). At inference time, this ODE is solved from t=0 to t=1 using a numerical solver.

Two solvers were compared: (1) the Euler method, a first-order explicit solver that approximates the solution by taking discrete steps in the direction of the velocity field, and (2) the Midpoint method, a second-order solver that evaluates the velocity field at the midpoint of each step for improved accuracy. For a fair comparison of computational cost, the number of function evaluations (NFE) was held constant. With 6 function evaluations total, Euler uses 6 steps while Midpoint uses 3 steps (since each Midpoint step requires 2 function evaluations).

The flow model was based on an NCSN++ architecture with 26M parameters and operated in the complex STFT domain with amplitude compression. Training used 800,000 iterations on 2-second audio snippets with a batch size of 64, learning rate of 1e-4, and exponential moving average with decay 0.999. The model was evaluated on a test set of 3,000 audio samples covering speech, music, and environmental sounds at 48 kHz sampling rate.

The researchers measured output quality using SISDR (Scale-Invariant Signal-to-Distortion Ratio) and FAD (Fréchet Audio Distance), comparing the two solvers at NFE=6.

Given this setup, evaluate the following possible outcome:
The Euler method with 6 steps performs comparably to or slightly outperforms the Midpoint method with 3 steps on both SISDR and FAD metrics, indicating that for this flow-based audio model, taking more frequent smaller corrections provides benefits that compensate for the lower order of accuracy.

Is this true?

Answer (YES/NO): NO